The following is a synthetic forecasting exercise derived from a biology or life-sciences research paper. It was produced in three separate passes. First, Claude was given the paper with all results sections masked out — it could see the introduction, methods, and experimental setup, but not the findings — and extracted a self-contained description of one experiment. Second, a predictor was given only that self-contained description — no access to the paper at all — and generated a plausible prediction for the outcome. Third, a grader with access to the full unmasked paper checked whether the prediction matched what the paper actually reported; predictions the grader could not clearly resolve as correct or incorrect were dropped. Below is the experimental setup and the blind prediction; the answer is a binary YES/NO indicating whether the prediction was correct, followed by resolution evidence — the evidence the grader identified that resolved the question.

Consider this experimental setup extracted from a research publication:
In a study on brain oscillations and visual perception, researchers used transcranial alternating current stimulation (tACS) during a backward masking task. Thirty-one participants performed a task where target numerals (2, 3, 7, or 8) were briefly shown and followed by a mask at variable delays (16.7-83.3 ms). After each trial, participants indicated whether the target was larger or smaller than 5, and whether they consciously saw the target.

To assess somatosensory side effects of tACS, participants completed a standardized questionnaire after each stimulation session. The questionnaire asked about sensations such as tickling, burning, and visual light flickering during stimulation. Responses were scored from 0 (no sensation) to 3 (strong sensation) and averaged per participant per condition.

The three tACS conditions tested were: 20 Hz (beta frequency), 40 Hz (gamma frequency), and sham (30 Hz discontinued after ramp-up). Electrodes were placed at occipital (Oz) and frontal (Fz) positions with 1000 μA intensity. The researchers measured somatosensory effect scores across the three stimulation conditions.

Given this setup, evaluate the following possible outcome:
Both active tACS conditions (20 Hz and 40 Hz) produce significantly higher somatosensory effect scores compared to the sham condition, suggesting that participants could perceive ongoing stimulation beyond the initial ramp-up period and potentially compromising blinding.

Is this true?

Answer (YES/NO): NO